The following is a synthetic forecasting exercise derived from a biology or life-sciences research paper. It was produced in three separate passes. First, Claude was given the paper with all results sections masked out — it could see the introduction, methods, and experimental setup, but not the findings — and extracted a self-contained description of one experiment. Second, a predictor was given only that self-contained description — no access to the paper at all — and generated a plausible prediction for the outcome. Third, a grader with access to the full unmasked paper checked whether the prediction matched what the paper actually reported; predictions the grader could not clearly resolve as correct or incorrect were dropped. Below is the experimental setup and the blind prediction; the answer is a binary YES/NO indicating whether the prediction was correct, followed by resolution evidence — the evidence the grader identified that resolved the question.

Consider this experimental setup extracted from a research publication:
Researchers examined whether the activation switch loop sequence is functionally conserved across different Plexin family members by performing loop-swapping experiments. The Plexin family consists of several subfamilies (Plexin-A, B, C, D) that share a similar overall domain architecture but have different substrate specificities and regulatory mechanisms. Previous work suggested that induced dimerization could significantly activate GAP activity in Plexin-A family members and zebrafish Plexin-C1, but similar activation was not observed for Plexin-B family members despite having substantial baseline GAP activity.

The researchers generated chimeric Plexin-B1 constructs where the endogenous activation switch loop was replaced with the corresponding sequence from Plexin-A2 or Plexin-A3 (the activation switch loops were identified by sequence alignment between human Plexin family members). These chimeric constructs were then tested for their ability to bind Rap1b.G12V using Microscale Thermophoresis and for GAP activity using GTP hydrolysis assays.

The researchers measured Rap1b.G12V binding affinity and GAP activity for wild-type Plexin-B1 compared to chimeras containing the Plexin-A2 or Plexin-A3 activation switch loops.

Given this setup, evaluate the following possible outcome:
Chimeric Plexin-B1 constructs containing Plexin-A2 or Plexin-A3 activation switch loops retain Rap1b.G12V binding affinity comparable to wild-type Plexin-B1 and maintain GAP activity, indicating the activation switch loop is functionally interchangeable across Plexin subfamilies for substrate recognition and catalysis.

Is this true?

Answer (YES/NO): NO